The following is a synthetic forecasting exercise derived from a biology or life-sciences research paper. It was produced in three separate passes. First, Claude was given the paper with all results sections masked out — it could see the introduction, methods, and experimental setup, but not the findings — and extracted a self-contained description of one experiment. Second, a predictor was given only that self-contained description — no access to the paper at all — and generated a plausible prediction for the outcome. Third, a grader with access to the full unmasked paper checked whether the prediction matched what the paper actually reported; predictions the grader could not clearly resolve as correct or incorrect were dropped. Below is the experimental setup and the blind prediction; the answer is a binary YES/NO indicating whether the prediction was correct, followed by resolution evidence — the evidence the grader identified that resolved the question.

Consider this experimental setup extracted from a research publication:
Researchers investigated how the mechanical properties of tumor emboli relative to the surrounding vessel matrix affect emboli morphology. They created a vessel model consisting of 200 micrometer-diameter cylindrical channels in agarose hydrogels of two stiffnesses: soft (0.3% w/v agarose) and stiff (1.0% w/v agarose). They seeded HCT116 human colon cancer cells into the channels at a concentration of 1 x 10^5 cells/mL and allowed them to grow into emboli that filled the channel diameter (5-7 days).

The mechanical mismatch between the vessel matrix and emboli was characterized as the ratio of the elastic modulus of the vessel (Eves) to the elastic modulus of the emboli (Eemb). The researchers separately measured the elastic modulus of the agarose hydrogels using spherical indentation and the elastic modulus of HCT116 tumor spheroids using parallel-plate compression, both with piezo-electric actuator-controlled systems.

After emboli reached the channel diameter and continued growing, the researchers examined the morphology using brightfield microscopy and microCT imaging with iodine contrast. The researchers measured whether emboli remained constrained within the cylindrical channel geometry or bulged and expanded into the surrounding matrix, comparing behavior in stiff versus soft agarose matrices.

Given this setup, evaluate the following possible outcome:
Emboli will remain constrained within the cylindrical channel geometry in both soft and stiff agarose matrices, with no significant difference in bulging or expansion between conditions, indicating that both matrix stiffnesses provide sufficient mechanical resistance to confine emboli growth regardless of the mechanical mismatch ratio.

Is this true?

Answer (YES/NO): NO